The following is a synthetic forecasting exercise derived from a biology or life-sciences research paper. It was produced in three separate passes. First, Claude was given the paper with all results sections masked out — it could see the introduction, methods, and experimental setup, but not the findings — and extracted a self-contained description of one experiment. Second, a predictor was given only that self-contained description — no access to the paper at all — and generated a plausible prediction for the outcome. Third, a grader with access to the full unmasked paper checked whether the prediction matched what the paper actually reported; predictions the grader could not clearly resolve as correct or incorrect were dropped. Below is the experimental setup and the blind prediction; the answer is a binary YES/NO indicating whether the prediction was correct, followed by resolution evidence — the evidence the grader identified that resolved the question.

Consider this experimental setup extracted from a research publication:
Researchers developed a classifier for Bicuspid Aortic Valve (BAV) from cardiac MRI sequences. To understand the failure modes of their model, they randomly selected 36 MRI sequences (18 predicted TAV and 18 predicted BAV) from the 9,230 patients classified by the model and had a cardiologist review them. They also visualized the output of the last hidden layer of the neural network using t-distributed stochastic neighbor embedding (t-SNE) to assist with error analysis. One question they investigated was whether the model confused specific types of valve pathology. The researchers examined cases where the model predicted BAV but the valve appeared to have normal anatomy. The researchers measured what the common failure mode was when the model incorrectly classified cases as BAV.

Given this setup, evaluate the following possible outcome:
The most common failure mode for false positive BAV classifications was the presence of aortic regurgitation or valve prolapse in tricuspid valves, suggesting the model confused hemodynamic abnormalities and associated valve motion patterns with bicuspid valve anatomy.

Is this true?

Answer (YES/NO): YES